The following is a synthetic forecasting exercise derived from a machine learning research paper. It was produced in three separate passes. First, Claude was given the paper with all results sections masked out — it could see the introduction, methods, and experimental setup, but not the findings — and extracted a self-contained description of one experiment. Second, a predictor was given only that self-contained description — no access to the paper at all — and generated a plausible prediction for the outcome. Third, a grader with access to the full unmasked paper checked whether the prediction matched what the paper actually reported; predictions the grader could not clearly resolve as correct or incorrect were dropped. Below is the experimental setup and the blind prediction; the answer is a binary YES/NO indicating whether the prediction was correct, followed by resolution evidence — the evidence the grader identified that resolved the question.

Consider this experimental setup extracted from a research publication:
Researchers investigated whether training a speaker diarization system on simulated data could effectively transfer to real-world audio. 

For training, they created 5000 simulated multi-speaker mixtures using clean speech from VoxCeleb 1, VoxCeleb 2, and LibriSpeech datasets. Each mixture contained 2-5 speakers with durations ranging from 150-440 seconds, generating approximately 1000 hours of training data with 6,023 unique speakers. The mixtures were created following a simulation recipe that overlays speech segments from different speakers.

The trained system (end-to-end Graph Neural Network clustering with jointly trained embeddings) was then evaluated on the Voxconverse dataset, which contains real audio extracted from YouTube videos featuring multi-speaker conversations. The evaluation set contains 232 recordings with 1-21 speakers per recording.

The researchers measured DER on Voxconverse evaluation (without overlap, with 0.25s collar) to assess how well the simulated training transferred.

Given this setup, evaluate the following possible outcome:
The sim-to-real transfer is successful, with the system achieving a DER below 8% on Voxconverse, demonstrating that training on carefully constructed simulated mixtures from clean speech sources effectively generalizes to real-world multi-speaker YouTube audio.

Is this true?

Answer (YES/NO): YES